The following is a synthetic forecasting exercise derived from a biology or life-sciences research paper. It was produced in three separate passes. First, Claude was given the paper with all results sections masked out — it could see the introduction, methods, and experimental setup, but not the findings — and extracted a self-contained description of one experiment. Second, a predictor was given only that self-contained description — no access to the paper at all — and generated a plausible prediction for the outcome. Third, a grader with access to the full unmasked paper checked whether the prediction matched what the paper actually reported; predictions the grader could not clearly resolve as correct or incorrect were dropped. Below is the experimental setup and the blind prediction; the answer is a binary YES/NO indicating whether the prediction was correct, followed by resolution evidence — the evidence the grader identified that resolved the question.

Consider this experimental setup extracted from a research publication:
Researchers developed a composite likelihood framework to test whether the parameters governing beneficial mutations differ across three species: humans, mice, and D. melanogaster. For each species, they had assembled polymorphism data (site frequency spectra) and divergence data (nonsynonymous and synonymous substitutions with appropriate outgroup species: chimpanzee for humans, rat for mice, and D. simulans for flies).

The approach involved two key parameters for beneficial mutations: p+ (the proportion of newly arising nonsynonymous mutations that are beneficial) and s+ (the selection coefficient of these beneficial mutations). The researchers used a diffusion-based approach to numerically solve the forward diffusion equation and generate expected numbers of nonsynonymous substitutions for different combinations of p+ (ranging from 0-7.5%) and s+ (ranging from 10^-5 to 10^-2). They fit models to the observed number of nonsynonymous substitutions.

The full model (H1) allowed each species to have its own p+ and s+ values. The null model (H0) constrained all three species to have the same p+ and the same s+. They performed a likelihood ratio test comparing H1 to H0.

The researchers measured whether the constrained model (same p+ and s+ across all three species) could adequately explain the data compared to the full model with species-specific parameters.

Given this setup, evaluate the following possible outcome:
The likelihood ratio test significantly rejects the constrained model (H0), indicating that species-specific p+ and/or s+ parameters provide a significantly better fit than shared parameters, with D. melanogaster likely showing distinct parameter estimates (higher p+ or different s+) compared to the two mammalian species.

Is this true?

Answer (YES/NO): YES